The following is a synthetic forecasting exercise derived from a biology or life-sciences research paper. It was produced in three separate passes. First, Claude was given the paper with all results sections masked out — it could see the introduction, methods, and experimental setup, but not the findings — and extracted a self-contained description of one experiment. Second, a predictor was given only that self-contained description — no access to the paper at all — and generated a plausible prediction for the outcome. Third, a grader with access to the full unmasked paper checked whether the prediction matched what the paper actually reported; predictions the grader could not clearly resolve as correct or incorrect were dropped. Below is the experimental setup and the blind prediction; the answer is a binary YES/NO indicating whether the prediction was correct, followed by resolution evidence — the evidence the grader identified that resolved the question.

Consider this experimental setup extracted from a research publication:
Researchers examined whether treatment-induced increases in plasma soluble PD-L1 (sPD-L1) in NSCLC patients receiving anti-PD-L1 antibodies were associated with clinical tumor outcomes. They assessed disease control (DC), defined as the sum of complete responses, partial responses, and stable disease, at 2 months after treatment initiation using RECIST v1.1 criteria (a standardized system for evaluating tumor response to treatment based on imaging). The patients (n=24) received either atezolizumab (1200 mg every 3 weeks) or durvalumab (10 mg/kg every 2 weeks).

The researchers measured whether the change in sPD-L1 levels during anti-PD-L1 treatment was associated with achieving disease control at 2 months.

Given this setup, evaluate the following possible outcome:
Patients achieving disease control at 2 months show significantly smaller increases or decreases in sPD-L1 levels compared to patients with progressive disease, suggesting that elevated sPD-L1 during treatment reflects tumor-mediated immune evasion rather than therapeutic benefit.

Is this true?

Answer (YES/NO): NO